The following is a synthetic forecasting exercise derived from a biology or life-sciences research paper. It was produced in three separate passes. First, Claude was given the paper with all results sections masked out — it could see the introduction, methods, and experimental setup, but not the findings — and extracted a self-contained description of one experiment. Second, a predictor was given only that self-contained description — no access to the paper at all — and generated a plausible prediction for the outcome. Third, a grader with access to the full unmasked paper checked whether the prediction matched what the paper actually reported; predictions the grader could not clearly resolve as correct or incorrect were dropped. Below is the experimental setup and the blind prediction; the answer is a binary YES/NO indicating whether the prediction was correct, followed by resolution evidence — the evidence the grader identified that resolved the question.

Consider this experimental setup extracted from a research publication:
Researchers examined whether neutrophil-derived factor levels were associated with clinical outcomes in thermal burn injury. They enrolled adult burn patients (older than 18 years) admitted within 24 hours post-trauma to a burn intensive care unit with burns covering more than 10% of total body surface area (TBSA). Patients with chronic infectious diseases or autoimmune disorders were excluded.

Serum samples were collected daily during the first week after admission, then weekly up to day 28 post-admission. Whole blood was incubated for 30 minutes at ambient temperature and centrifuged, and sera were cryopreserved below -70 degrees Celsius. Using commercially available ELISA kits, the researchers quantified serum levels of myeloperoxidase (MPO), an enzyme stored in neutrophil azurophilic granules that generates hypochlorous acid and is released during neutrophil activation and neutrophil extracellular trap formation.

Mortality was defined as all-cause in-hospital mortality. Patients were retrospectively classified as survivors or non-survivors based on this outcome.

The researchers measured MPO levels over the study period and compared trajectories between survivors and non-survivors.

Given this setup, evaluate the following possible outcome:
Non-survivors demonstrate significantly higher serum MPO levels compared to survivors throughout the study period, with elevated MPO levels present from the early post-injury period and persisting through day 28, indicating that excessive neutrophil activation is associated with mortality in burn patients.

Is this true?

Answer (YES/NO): NO